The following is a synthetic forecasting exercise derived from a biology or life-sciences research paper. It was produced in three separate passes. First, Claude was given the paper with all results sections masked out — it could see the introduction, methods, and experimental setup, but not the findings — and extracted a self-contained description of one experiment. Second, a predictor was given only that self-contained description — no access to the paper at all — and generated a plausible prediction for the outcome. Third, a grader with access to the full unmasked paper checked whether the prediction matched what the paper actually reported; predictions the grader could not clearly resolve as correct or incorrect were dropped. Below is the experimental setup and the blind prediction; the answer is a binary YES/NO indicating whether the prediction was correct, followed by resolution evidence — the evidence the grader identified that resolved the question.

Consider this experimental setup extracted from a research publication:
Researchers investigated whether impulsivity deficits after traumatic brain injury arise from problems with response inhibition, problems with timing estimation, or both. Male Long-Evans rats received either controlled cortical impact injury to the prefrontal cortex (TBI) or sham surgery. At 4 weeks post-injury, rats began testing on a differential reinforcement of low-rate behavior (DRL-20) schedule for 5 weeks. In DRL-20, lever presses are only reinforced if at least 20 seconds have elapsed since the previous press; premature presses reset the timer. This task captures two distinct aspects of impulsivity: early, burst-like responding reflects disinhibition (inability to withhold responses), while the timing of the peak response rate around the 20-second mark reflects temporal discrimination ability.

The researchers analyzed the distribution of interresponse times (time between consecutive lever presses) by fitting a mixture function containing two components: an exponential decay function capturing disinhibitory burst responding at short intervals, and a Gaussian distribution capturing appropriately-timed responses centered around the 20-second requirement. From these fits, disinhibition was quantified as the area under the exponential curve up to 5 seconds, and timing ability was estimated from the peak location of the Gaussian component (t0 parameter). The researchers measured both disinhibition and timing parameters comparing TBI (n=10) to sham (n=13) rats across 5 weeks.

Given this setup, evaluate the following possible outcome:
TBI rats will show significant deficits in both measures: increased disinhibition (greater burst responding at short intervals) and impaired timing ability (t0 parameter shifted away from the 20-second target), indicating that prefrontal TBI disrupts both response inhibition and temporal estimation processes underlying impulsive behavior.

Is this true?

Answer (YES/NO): NO